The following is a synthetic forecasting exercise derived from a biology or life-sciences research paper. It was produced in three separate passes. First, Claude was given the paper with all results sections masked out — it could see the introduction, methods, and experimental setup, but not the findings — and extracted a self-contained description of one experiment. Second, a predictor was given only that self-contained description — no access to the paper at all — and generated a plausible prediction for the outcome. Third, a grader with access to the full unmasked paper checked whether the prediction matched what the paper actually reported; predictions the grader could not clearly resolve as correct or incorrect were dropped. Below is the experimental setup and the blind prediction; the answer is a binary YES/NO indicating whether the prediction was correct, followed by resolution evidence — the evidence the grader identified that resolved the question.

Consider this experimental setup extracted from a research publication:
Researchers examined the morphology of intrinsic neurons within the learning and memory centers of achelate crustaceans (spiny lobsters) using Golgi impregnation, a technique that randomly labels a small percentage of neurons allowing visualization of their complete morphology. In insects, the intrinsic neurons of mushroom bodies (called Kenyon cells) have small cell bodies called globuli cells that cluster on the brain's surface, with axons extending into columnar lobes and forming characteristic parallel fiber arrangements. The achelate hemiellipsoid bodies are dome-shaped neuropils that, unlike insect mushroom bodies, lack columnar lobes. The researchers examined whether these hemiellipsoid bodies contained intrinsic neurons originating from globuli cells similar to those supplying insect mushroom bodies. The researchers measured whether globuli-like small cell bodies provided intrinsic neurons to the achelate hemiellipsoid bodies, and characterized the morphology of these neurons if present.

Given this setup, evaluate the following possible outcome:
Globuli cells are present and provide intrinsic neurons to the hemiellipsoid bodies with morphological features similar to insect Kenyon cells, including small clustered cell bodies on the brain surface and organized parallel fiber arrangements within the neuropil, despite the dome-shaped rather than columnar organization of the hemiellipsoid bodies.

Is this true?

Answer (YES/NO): NO